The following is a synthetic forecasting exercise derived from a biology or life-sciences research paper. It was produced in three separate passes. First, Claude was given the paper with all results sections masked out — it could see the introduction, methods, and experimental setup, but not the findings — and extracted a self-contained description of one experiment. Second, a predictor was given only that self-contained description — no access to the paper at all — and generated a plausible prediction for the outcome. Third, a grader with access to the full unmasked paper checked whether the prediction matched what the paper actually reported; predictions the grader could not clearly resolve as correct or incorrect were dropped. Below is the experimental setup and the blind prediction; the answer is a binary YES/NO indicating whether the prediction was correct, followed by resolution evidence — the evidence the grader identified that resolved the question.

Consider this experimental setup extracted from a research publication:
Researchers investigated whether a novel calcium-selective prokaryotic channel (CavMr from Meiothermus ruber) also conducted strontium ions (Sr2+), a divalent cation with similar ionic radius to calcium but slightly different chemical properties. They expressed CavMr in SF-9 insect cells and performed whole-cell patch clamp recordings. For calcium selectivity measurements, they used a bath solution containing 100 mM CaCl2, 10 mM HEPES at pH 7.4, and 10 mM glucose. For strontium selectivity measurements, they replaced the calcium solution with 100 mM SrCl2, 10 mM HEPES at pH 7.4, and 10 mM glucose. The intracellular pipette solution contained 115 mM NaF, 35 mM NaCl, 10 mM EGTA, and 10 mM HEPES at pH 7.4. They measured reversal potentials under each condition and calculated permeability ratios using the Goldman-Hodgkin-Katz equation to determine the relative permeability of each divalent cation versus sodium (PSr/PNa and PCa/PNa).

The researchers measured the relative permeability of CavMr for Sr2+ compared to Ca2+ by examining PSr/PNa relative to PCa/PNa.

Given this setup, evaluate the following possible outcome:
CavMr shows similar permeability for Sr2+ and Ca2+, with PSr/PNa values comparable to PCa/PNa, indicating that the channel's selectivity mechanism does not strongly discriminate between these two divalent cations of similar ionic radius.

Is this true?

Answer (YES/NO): NO